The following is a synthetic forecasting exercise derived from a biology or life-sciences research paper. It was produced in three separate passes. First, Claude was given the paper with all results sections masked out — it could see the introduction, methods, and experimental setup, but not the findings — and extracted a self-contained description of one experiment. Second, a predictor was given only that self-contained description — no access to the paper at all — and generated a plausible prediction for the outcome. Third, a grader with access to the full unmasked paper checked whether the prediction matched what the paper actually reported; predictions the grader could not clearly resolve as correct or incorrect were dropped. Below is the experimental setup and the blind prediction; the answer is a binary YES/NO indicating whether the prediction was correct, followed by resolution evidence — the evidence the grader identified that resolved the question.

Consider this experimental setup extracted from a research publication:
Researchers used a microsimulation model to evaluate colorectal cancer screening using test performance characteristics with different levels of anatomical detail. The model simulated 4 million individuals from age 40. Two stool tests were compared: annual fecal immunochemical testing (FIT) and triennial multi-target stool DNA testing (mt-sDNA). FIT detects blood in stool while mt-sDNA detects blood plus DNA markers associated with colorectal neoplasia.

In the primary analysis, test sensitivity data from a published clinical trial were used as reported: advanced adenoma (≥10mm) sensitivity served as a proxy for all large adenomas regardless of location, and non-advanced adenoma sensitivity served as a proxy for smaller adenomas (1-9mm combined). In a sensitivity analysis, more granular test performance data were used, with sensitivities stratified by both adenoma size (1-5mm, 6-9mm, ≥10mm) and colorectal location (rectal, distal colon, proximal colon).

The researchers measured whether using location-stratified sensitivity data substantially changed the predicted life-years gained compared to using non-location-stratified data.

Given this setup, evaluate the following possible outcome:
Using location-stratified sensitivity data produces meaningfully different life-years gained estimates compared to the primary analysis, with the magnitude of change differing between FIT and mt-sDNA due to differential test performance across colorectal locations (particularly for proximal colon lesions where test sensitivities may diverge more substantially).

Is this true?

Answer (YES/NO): NO